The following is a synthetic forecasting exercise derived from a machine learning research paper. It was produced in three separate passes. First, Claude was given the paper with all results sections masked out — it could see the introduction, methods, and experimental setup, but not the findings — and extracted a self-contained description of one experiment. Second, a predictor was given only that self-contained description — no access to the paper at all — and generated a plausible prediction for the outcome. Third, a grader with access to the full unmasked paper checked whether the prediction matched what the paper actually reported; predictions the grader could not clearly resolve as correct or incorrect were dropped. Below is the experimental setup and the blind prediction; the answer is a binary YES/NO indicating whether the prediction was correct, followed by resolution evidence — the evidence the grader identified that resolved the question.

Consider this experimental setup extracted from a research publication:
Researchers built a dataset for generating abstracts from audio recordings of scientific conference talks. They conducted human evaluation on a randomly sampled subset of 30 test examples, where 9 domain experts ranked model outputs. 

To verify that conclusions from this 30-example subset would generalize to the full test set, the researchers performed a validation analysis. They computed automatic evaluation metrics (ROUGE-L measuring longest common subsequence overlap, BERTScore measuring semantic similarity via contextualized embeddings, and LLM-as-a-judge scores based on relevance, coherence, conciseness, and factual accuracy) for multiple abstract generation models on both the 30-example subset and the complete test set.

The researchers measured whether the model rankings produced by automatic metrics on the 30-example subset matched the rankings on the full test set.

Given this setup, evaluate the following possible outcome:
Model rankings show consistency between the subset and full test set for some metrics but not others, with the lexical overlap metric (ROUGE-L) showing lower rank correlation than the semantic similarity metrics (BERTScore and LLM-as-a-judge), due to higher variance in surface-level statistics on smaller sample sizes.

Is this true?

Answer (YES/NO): NO